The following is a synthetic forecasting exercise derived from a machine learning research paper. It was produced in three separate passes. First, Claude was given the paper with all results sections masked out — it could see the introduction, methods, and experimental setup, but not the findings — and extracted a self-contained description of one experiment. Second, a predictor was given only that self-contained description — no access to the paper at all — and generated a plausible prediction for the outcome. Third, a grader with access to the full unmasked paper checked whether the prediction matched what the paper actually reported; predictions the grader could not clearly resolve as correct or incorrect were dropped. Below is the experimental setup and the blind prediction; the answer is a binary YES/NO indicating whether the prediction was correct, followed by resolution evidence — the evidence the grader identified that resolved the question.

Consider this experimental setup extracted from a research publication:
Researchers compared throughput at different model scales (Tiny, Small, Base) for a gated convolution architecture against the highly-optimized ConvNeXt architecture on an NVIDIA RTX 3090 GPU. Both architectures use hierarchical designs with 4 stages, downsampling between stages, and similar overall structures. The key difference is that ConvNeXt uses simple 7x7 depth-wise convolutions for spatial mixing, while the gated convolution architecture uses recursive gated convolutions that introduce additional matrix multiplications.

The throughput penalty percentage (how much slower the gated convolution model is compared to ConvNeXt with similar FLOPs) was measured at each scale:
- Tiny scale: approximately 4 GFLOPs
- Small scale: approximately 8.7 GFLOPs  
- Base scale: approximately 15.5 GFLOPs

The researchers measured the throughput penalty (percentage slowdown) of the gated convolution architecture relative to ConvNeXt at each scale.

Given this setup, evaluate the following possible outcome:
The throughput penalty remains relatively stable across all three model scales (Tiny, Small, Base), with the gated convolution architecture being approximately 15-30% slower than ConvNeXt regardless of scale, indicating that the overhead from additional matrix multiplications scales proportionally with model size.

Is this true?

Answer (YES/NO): NO